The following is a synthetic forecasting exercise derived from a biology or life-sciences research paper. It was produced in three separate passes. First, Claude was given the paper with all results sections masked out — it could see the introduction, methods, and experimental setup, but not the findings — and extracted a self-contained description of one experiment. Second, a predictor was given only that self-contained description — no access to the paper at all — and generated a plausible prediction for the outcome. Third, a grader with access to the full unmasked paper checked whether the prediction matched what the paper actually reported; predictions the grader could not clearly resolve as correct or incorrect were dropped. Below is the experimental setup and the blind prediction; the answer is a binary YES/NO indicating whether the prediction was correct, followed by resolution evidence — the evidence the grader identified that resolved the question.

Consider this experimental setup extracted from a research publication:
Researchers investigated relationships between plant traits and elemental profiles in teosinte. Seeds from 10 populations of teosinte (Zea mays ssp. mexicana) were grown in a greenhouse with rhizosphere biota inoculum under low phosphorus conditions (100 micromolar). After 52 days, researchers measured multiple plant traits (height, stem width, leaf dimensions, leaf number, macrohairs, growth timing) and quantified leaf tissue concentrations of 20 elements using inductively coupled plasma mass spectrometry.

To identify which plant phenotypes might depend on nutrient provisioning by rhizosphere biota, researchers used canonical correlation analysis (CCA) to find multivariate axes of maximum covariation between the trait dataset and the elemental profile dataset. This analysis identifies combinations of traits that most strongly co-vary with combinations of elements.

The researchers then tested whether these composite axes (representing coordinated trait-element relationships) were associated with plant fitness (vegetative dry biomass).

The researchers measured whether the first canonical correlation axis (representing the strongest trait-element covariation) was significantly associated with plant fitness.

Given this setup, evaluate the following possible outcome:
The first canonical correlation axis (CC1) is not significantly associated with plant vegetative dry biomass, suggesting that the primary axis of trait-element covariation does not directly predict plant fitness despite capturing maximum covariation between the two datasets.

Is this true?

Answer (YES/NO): NO